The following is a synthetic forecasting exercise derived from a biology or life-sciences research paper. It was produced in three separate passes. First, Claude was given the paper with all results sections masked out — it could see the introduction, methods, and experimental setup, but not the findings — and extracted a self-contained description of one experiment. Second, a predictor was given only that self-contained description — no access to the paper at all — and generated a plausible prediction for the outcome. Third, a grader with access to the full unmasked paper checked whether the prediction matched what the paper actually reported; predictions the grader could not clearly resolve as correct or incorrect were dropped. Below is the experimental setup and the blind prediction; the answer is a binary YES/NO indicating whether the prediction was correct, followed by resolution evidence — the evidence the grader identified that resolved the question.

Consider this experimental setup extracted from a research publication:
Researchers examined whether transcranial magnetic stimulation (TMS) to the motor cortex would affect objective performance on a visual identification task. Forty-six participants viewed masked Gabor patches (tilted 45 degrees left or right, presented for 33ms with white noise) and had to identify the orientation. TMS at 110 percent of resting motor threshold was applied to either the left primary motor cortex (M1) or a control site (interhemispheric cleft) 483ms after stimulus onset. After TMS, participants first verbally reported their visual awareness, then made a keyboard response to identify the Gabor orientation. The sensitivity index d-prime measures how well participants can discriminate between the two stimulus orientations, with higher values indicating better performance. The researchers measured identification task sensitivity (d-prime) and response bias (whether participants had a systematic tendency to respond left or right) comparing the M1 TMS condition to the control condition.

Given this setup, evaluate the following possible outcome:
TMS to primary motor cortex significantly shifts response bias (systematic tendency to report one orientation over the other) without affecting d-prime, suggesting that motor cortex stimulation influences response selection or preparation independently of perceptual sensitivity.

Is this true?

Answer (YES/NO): NO